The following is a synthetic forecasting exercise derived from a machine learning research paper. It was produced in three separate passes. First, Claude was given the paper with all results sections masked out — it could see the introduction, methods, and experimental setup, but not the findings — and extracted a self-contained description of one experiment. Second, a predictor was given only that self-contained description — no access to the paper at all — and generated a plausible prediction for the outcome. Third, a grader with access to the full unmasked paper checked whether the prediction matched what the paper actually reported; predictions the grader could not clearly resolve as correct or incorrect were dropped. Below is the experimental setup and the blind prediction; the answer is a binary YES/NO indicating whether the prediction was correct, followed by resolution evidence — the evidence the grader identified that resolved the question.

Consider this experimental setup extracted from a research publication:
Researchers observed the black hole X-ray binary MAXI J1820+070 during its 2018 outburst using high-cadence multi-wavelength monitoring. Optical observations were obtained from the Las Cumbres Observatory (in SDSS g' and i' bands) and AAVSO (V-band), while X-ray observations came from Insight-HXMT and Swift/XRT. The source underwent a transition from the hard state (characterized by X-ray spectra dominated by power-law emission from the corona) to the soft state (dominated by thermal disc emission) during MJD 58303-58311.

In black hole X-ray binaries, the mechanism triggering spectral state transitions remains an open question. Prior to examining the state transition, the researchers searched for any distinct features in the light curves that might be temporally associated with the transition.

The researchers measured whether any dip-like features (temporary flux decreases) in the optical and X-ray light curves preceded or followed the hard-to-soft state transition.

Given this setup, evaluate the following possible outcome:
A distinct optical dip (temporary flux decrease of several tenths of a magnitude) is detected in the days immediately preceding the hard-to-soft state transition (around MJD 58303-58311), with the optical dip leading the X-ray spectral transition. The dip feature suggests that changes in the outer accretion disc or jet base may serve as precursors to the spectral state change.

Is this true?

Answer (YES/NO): NO